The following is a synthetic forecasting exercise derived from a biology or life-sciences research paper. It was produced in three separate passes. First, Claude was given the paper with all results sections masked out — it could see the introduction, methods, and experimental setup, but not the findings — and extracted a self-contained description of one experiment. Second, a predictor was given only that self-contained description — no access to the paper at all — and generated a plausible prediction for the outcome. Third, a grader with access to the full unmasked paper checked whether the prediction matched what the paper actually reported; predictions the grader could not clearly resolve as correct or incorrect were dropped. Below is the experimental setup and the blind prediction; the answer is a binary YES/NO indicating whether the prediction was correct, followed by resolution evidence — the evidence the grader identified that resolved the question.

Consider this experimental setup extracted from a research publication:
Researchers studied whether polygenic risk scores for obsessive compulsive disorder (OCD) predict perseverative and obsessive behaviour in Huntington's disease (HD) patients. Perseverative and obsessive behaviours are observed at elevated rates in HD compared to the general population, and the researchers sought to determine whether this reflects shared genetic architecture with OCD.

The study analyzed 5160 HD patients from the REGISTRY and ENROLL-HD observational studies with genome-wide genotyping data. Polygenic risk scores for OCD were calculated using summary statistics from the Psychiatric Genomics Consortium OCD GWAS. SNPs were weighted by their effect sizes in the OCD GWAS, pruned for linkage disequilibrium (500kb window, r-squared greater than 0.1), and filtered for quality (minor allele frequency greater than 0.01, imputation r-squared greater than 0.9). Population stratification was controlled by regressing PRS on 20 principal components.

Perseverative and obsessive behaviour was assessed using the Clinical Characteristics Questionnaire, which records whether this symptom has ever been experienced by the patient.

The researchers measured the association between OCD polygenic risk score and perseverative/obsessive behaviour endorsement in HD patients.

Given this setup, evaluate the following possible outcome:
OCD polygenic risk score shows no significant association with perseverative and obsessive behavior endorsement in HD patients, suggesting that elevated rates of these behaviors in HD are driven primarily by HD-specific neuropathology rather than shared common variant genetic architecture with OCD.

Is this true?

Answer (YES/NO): NO